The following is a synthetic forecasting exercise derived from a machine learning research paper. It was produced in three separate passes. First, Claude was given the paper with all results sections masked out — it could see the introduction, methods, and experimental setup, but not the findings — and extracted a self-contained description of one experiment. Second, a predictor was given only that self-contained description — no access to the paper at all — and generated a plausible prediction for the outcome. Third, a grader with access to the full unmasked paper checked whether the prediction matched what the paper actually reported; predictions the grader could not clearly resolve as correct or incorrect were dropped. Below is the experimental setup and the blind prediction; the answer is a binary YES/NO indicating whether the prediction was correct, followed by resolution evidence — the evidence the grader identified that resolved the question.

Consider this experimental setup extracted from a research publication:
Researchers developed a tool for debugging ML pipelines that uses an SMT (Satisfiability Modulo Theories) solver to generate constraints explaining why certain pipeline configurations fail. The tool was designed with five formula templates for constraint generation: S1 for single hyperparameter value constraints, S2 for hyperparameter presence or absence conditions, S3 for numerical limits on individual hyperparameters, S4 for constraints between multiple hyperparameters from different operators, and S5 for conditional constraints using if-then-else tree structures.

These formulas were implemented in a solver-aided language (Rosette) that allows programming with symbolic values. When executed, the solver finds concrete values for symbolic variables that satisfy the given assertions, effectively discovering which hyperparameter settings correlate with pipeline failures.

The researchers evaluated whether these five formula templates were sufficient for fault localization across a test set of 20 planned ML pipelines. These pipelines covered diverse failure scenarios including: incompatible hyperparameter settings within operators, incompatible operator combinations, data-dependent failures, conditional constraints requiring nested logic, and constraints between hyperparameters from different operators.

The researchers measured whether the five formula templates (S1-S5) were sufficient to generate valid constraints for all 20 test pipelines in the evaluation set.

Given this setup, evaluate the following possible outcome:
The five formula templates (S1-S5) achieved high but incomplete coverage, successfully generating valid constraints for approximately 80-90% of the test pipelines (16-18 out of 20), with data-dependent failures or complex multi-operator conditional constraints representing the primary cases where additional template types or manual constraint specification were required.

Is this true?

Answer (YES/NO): NO